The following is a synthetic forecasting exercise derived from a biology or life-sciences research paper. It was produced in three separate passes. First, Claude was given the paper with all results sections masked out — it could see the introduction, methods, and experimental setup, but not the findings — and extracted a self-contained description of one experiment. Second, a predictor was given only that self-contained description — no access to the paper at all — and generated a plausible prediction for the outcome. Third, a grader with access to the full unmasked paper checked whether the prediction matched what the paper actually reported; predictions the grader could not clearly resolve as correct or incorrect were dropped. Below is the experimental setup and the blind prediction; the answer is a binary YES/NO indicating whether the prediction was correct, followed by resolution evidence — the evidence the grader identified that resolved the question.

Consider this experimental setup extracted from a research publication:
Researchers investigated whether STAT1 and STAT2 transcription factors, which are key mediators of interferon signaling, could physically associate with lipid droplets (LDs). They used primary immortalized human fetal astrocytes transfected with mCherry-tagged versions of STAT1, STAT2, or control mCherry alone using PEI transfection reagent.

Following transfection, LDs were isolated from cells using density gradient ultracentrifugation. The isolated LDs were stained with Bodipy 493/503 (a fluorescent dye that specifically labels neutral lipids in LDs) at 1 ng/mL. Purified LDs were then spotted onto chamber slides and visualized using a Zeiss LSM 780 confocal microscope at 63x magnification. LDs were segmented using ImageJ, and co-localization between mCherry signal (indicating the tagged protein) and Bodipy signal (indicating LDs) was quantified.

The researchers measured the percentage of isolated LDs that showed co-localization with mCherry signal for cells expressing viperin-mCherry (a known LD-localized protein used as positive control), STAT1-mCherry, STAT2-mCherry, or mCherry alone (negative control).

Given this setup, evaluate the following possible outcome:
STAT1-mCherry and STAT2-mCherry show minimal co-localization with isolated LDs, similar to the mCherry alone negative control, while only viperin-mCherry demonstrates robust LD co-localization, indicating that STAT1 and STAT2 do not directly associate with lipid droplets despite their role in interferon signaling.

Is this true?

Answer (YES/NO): NO